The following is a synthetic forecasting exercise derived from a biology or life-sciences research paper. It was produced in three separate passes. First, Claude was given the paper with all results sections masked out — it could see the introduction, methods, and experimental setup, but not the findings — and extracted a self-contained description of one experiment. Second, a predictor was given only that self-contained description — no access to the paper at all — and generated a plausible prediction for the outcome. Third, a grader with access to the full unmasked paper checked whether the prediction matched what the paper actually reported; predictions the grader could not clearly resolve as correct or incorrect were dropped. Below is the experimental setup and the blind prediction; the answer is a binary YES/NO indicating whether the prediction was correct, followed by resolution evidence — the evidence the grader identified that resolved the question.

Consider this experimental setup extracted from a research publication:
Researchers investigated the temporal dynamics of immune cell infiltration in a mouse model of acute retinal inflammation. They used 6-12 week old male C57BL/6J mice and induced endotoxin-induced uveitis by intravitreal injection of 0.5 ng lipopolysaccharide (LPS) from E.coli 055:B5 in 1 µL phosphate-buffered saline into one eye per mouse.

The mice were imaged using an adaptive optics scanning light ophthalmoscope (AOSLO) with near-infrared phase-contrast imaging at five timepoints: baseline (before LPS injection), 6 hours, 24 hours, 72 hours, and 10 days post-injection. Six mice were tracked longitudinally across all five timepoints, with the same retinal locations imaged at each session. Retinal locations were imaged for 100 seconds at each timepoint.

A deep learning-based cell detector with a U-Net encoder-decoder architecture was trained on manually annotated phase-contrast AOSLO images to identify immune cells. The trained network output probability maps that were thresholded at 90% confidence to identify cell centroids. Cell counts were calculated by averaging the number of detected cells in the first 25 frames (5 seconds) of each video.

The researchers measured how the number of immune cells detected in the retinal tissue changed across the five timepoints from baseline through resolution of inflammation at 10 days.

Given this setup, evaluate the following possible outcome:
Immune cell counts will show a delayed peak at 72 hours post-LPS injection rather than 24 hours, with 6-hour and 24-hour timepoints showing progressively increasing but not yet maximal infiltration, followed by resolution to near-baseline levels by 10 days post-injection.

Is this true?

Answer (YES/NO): NO